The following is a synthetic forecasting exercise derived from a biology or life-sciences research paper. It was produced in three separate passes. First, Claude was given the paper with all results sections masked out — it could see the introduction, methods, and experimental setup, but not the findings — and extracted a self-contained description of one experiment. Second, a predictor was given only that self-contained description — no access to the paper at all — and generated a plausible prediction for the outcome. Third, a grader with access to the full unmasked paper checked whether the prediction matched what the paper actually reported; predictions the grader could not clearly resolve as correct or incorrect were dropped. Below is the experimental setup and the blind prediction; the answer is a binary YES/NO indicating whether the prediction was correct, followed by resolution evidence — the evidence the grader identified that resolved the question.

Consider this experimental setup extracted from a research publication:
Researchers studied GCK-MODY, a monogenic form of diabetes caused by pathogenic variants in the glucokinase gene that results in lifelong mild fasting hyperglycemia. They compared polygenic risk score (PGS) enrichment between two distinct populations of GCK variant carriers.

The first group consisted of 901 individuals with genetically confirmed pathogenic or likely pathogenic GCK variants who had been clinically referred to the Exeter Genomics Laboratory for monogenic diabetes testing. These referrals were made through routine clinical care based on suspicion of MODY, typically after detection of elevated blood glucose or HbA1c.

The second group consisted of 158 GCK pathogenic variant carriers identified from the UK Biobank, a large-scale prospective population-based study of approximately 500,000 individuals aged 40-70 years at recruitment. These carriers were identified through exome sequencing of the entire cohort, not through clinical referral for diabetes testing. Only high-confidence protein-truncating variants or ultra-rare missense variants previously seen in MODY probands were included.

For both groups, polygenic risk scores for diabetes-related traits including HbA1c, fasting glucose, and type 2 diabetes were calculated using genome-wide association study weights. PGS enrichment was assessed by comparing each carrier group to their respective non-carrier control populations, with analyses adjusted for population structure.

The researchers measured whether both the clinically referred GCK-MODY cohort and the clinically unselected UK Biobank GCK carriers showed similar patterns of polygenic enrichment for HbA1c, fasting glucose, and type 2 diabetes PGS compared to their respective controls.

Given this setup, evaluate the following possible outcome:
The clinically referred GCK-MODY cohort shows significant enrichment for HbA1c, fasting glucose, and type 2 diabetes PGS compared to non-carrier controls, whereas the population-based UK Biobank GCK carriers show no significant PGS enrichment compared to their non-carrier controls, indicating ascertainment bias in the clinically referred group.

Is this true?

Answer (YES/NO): YES